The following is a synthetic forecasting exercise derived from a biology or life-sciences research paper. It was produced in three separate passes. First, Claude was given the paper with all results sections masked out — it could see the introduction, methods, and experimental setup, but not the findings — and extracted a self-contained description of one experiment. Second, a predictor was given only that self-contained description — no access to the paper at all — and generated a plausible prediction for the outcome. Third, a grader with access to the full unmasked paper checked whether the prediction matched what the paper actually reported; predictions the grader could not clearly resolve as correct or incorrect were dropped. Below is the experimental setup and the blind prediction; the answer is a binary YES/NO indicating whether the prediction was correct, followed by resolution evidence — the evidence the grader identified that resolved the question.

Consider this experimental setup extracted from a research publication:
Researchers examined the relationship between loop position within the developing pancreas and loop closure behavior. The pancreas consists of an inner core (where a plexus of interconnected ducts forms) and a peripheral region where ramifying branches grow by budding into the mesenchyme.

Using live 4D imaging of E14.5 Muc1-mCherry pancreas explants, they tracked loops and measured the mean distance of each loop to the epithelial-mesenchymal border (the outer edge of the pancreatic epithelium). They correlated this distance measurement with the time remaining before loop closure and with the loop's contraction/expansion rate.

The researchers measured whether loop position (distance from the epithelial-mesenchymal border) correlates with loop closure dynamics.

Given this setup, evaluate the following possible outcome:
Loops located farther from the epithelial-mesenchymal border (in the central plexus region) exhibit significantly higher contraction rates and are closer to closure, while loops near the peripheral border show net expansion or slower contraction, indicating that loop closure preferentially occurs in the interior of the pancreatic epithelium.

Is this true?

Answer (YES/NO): NO